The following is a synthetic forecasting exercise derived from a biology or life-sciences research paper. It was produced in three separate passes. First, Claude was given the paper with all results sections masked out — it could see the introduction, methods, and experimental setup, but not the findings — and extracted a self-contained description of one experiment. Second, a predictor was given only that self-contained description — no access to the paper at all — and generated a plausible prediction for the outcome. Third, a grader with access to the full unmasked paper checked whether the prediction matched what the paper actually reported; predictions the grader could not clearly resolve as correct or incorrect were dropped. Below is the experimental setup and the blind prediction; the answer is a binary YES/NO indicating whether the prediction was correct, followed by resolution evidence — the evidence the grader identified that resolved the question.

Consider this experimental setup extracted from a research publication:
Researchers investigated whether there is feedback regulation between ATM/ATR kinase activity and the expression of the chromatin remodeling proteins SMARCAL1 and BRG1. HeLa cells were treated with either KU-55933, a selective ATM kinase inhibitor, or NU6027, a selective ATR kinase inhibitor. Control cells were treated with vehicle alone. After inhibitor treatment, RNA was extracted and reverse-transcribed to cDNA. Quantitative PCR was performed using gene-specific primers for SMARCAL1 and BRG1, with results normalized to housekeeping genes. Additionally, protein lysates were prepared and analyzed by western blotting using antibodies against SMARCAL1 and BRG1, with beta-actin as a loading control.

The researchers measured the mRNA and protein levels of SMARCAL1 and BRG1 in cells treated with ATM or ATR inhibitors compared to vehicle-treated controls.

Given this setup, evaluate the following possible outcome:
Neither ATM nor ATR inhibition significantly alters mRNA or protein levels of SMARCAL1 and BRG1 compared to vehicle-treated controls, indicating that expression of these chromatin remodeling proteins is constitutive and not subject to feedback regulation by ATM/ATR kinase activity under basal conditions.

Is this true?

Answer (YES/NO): NO